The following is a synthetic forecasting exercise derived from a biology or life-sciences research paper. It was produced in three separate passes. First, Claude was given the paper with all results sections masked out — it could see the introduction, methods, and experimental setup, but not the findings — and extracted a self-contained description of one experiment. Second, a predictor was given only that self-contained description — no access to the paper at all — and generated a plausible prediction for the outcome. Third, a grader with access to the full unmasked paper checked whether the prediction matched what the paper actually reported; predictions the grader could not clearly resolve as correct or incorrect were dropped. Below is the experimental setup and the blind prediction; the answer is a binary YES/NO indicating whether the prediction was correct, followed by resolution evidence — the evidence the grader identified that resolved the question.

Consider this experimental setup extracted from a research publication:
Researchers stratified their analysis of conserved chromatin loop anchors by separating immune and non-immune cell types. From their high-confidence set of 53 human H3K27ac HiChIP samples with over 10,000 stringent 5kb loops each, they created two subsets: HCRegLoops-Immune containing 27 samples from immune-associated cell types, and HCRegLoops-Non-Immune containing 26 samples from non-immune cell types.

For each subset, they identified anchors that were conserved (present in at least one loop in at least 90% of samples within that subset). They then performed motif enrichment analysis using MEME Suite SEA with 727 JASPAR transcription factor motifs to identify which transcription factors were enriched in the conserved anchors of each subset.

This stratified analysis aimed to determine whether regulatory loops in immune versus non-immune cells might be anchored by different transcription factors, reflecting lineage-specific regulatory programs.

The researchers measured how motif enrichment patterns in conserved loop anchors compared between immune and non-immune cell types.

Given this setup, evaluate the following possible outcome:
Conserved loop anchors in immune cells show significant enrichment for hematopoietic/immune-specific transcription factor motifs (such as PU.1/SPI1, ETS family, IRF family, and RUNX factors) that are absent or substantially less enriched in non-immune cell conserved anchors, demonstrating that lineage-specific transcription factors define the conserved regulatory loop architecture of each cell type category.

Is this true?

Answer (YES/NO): NO